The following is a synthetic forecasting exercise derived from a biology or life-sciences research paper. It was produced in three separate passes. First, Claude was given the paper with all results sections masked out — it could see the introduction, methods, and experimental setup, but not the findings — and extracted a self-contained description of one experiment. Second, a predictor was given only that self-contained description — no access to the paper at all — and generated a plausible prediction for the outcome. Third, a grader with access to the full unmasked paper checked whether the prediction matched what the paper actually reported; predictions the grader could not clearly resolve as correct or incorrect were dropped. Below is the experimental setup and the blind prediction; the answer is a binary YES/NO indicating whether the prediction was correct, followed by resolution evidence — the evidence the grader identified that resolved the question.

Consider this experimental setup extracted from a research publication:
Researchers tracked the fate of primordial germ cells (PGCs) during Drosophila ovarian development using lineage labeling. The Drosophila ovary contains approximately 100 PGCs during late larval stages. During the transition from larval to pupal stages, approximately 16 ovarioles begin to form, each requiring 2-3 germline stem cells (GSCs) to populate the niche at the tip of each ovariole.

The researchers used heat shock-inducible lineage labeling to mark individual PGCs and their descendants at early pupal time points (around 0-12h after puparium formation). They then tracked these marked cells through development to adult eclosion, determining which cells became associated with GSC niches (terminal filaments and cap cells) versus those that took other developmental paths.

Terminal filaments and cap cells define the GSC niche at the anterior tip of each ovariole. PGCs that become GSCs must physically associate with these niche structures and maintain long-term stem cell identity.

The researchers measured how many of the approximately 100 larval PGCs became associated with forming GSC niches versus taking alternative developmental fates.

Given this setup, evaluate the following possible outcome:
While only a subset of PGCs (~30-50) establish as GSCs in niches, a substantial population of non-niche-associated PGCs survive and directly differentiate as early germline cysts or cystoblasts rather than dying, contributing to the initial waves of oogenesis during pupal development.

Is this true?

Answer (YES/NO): YES